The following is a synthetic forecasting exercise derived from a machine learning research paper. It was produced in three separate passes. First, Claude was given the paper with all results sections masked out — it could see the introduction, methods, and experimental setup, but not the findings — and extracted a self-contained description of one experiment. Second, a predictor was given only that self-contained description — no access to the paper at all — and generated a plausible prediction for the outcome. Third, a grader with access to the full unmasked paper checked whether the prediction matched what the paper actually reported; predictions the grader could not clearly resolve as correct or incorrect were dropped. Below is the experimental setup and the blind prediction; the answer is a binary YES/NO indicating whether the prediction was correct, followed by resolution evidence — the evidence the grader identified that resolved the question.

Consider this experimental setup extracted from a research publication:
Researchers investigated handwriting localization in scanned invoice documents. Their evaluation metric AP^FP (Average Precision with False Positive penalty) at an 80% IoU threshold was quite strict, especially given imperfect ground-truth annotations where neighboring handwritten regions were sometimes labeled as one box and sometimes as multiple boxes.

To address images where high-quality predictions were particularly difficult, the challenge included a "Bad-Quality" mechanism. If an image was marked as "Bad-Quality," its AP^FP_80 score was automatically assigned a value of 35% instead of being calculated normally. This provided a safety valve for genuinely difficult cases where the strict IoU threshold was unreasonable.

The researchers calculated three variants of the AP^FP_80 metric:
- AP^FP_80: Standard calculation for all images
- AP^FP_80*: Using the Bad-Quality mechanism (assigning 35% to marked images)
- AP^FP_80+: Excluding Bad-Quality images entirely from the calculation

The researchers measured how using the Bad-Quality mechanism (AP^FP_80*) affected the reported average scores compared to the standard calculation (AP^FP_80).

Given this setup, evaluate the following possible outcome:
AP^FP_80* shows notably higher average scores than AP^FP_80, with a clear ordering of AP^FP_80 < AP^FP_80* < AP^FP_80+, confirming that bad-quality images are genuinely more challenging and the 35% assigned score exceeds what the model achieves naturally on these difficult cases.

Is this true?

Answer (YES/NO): YES